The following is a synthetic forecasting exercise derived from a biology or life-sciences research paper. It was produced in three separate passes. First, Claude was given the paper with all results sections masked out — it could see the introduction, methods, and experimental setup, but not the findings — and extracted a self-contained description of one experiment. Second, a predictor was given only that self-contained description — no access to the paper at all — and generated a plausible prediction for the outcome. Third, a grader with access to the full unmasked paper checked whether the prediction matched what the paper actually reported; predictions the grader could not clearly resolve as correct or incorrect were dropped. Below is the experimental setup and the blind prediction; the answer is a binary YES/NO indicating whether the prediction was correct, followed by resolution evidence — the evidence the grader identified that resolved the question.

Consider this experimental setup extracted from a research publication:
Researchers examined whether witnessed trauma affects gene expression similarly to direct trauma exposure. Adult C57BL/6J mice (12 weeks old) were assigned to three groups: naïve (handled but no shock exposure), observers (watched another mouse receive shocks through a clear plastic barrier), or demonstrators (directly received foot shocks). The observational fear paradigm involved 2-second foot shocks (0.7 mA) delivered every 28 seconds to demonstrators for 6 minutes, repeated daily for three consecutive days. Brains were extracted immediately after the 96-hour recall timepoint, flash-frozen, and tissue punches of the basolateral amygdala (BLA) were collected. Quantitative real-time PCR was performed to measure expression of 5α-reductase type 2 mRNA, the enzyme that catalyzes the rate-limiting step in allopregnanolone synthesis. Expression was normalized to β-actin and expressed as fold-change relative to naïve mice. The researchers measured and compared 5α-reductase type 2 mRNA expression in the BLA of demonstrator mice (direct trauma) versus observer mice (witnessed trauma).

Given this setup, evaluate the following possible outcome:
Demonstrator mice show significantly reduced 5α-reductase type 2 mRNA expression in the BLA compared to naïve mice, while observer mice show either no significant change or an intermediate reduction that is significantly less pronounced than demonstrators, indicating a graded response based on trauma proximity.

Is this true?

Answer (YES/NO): NO